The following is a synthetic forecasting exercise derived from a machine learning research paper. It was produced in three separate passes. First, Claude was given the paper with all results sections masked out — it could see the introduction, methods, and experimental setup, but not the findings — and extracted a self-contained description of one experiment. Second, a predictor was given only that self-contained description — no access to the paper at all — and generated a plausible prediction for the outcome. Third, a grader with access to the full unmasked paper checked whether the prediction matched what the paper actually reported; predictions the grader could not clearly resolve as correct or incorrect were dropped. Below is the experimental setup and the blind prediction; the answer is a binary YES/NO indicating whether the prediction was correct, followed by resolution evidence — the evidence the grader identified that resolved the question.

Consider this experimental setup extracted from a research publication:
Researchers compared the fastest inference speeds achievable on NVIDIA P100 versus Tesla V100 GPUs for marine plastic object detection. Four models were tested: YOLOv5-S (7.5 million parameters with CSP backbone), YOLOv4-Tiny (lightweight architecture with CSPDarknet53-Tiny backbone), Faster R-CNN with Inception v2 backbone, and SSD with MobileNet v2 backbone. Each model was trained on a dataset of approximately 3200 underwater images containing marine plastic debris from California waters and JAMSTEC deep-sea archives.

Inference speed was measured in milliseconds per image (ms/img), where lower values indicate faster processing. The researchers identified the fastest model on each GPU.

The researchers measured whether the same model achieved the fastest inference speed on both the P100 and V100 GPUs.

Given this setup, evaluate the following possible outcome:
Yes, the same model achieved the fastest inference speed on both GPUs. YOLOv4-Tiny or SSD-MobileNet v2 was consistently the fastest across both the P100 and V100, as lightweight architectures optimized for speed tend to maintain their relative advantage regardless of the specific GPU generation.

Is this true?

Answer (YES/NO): YES